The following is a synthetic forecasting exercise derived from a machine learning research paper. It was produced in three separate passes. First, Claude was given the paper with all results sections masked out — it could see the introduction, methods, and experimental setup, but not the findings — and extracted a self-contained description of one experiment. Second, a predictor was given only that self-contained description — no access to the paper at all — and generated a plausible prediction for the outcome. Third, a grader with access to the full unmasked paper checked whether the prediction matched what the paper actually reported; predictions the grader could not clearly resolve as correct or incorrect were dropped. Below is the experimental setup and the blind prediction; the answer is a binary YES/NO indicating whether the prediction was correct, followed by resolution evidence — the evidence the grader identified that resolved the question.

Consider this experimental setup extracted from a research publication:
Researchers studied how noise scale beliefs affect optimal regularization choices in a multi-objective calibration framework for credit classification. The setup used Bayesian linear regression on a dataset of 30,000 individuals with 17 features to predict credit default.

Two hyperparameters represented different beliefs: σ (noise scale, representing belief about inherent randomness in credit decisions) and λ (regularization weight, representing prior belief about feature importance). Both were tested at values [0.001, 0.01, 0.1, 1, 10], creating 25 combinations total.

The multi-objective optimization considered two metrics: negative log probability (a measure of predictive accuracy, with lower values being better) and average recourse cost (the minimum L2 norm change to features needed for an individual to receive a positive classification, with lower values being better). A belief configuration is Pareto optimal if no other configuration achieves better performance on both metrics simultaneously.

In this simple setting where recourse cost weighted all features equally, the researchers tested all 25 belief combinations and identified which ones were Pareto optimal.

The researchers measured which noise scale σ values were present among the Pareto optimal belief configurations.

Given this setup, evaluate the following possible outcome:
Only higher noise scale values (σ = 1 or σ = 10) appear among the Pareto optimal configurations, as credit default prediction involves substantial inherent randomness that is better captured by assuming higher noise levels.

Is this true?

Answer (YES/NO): NO